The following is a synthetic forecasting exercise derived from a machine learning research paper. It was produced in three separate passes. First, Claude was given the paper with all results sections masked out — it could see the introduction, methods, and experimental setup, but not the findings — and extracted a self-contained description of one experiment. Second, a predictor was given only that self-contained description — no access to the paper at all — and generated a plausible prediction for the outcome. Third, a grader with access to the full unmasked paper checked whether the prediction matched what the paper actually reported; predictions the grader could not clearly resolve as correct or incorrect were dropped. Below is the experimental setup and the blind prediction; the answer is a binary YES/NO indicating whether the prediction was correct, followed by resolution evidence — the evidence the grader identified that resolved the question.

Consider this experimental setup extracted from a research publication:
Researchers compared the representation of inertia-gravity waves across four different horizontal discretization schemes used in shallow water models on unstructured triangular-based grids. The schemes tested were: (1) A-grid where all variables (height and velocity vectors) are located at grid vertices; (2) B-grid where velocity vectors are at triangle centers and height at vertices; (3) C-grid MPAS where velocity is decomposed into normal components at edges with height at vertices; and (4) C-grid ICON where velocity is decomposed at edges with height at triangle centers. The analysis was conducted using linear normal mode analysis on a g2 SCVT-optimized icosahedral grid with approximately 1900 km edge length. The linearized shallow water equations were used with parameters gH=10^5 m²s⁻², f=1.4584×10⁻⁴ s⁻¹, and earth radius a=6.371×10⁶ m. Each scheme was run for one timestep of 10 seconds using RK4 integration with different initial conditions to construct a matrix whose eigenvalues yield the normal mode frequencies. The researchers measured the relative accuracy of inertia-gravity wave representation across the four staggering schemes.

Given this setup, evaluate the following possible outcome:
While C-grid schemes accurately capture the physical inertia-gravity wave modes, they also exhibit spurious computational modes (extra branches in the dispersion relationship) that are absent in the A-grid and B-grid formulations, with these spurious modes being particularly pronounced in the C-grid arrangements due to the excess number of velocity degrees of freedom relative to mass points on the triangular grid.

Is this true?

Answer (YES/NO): NO